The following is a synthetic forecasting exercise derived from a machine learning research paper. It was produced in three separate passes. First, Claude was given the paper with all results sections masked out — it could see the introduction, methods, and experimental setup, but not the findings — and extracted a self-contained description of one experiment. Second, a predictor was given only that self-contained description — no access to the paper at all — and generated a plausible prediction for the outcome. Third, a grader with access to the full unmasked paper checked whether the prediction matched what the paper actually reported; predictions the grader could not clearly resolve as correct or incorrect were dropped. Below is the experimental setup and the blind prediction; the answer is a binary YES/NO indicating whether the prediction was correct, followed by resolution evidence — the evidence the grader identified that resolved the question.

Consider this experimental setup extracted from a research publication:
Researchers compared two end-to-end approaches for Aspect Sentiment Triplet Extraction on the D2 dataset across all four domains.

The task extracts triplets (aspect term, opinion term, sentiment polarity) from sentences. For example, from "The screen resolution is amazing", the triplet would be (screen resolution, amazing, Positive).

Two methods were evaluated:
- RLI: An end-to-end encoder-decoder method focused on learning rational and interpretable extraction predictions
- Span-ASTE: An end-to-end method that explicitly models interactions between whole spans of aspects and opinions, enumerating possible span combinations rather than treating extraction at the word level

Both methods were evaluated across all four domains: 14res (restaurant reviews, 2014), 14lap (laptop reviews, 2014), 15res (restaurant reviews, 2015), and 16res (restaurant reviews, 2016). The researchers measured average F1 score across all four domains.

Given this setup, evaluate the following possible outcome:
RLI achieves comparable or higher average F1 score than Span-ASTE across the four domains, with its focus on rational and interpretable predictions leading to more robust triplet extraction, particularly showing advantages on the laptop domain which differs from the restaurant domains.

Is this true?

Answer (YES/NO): NO